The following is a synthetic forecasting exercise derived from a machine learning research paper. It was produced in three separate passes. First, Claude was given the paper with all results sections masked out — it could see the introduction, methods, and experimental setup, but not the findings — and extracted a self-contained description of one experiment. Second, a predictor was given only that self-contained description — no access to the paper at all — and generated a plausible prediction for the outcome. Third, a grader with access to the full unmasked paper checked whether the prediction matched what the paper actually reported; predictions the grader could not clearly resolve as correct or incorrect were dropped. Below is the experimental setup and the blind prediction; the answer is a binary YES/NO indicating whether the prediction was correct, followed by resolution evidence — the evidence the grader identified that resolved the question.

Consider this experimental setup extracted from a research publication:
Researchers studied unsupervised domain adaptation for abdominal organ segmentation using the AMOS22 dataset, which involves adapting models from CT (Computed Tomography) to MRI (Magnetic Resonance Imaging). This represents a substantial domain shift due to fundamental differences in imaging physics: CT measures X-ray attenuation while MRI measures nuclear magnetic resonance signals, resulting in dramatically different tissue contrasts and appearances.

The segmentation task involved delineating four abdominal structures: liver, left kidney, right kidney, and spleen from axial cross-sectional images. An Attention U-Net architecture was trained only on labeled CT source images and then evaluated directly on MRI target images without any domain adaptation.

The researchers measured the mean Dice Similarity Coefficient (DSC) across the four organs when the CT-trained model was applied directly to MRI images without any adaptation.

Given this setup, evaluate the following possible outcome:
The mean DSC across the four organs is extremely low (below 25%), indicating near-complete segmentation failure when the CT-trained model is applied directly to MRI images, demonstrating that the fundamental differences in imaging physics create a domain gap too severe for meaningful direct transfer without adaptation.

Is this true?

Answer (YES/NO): YES